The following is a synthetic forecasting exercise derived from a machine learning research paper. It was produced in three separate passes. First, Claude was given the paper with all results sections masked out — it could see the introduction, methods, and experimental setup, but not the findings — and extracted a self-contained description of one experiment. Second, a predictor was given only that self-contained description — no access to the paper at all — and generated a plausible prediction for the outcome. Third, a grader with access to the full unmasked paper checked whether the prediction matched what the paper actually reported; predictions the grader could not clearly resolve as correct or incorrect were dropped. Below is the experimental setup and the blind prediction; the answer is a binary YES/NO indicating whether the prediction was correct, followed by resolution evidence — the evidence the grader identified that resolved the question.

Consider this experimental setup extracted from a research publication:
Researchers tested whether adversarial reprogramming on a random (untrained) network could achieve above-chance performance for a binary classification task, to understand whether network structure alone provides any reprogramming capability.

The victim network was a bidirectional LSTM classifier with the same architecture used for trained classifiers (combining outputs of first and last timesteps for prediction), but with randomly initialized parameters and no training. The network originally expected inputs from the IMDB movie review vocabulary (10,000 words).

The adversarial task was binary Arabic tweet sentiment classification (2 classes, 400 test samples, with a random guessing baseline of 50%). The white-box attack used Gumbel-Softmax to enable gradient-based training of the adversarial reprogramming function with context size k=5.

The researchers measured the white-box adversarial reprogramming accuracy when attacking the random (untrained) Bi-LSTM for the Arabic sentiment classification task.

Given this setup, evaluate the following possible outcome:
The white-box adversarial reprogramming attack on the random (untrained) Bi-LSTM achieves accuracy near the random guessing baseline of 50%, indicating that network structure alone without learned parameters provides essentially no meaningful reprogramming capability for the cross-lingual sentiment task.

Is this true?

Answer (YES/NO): NO